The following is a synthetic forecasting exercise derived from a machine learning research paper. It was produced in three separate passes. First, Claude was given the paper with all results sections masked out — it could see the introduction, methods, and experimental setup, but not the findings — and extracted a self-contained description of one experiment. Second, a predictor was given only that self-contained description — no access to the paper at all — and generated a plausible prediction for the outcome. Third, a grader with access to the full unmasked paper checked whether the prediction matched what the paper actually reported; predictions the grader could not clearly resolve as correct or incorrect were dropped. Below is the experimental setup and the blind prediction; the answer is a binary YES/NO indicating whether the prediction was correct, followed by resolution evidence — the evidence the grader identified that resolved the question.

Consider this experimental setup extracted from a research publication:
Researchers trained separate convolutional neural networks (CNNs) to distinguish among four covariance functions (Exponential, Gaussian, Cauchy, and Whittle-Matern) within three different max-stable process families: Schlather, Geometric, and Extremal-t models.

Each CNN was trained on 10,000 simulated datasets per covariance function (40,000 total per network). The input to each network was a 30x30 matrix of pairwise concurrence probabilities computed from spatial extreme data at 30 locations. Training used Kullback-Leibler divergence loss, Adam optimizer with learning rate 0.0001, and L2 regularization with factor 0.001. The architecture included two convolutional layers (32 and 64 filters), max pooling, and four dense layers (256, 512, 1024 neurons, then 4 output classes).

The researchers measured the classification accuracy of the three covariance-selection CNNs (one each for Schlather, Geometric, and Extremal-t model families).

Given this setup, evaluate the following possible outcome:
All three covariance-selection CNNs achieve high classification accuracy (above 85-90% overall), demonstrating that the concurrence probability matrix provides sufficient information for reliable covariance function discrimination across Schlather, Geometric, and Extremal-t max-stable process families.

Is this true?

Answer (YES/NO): YES